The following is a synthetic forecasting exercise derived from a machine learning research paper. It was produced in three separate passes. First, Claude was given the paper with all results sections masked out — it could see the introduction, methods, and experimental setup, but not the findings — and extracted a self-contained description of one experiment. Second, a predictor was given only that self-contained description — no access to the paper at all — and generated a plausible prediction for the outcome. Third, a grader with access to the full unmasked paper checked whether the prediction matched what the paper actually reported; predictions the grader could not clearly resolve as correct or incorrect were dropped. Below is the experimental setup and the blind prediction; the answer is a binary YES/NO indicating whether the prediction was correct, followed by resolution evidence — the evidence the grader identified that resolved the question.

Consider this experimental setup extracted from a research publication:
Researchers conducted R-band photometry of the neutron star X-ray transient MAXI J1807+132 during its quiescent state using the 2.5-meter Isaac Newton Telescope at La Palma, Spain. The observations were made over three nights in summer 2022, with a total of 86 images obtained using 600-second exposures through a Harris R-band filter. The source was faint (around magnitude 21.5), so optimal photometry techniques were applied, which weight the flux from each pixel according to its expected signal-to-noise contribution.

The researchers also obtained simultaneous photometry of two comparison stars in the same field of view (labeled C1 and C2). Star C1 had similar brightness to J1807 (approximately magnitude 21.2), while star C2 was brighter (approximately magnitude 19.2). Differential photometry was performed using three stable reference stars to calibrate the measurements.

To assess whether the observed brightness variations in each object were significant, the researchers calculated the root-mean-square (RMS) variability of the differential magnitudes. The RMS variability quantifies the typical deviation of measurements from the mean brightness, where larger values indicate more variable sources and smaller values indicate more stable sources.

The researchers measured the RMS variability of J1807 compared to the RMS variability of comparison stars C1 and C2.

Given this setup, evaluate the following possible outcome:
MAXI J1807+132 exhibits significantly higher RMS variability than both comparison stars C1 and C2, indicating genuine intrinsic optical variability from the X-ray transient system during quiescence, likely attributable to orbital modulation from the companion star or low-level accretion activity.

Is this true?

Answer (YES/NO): YES